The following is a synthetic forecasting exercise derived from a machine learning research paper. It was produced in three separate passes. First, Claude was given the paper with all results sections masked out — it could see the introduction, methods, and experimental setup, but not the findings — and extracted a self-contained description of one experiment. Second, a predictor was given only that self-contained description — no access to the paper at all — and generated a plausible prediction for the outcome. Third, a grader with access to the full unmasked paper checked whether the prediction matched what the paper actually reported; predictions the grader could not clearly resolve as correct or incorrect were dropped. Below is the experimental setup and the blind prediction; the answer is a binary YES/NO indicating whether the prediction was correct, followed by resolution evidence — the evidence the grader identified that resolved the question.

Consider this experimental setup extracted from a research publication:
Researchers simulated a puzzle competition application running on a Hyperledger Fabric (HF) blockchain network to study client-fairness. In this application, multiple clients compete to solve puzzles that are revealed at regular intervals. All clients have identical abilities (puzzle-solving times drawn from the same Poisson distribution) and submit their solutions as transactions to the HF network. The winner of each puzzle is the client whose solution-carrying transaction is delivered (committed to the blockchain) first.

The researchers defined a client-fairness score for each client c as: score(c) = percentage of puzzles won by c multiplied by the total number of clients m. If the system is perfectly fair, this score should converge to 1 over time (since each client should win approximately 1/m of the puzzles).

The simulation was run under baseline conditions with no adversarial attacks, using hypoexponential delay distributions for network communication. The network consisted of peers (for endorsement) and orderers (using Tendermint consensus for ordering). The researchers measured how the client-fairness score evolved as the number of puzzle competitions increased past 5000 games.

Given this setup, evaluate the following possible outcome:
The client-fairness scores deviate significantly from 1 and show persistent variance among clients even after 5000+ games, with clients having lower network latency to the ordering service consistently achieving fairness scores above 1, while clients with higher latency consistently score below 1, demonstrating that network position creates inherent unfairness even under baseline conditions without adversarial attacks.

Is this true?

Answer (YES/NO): NO